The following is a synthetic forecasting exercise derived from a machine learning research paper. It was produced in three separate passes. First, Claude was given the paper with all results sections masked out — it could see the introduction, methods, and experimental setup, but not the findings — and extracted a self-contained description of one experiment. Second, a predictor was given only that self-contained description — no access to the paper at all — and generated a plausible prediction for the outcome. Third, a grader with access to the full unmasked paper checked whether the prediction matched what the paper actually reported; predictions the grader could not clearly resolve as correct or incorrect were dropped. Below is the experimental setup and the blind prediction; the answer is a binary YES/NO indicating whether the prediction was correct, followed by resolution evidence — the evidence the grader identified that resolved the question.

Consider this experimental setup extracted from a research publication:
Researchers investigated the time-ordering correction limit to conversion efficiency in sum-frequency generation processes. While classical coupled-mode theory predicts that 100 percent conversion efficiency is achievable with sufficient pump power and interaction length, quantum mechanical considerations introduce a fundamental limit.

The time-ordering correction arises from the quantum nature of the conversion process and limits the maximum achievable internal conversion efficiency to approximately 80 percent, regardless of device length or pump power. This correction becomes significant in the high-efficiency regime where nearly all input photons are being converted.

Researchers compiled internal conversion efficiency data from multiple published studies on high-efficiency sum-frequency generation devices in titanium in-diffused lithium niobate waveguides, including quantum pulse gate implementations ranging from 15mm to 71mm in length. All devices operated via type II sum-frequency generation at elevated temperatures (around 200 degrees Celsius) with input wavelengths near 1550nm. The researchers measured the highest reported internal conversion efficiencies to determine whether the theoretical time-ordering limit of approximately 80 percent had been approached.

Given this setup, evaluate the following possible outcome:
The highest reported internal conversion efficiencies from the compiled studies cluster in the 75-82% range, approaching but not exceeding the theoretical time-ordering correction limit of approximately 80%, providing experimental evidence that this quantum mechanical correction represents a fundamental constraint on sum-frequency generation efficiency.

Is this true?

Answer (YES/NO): NO